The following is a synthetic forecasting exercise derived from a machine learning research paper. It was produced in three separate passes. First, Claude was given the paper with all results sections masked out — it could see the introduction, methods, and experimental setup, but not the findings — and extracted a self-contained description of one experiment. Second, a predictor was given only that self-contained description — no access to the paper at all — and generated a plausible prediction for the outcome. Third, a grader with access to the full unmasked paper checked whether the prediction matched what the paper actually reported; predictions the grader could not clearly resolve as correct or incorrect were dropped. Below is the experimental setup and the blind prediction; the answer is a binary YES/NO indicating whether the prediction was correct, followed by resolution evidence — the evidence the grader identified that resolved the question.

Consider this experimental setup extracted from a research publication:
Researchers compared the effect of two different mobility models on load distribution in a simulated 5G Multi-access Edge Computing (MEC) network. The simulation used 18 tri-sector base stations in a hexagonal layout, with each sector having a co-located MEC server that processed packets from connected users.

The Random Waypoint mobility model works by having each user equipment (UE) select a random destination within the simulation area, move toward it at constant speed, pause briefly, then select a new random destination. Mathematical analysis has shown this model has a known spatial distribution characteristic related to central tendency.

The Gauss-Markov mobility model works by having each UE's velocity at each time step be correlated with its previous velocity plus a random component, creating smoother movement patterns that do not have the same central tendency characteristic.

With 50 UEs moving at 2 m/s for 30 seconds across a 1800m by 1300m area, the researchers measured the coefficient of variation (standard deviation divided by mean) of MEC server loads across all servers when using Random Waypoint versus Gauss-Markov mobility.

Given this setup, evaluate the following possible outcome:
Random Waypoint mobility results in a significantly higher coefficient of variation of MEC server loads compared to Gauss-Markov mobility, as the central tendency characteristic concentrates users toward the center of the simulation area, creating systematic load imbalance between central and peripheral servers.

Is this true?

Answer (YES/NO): YES